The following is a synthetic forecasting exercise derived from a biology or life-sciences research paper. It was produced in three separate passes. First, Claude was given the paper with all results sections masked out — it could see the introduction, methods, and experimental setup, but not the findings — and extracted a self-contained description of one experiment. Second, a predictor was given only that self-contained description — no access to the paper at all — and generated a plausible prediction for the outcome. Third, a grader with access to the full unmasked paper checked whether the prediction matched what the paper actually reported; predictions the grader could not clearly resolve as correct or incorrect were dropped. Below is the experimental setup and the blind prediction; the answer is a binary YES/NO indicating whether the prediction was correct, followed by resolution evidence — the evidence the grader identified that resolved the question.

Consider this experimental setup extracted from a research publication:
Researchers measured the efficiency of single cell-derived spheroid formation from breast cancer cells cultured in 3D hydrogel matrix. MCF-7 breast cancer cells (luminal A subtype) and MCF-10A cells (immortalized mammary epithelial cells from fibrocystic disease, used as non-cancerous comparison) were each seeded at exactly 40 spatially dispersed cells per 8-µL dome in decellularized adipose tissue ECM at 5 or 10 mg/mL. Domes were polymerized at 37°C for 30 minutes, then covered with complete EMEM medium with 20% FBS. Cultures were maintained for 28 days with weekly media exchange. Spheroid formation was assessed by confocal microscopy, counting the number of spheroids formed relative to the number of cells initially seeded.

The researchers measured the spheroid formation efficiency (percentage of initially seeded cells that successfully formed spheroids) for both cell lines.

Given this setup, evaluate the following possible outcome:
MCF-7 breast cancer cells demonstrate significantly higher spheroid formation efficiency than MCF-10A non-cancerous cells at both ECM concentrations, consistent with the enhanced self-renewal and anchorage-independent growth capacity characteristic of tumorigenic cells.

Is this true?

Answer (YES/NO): NO